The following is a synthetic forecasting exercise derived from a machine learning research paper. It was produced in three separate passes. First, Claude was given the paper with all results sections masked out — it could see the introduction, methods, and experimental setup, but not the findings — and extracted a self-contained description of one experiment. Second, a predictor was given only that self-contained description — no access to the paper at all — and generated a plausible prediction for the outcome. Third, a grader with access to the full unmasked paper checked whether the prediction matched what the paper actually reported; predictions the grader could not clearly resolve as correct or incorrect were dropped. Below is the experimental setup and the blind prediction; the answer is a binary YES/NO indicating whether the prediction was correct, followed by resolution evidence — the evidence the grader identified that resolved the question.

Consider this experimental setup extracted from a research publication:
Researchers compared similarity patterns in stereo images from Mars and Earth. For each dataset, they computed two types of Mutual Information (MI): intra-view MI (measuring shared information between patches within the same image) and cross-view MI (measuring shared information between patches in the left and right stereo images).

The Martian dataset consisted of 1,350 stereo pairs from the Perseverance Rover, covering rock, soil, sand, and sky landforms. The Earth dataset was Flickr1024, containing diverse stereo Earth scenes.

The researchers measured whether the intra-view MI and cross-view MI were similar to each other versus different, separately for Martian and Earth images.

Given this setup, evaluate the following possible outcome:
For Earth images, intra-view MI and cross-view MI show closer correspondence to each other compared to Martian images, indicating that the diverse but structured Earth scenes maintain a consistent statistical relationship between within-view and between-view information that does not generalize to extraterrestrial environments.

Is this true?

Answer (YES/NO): NO